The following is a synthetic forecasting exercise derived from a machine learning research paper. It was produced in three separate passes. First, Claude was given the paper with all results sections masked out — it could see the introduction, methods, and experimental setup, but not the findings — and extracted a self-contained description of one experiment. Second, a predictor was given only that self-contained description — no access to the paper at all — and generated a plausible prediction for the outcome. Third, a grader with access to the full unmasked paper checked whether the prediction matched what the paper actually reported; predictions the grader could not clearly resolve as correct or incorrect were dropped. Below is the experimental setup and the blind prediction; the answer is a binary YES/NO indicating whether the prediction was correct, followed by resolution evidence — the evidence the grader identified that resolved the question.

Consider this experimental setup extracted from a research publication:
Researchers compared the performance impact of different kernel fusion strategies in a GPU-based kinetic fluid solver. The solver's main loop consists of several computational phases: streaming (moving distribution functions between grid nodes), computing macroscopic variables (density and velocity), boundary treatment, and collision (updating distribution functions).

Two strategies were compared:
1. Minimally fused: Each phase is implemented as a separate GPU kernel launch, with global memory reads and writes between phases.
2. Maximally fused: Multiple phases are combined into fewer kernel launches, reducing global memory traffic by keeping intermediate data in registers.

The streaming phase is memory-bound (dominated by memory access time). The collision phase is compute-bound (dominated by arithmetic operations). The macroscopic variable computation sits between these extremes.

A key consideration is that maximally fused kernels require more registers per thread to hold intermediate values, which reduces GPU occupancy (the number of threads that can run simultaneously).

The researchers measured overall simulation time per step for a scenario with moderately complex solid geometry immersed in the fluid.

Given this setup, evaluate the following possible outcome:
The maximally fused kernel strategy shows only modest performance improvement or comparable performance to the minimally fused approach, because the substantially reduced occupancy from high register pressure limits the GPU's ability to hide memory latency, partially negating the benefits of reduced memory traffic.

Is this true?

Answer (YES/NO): NO